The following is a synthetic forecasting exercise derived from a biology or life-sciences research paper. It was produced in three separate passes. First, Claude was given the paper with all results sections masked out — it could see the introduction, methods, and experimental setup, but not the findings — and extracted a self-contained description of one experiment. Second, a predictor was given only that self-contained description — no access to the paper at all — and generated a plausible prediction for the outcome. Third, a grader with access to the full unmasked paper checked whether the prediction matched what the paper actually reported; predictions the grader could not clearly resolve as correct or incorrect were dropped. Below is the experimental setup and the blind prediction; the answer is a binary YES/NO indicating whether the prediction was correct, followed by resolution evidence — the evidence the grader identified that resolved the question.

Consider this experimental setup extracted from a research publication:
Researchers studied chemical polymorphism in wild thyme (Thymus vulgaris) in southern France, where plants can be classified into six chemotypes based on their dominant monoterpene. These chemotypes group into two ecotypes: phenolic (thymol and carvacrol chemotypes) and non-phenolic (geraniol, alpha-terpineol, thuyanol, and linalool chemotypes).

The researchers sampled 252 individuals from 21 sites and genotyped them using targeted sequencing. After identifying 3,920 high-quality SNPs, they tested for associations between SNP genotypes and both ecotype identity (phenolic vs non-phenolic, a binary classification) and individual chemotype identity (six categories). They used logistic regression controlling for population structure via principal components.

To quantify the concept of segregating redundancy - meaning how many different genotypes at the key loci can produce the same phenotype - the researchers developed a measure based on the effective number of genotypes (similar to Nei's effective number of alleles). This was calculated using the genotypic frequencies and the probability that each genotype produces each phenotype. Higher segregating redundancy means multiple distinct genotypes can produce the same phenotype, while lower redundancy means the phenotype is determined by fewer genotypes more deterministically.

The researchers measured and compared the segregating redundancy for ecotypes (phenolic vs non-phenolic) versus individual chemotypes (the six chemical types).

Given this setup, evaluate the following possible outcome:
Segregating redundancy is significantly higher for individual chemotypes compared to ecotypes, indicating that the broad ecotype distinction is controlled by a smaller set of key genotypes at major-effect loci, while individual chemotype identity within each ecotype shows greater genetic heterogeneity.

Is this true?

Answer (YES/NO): YES